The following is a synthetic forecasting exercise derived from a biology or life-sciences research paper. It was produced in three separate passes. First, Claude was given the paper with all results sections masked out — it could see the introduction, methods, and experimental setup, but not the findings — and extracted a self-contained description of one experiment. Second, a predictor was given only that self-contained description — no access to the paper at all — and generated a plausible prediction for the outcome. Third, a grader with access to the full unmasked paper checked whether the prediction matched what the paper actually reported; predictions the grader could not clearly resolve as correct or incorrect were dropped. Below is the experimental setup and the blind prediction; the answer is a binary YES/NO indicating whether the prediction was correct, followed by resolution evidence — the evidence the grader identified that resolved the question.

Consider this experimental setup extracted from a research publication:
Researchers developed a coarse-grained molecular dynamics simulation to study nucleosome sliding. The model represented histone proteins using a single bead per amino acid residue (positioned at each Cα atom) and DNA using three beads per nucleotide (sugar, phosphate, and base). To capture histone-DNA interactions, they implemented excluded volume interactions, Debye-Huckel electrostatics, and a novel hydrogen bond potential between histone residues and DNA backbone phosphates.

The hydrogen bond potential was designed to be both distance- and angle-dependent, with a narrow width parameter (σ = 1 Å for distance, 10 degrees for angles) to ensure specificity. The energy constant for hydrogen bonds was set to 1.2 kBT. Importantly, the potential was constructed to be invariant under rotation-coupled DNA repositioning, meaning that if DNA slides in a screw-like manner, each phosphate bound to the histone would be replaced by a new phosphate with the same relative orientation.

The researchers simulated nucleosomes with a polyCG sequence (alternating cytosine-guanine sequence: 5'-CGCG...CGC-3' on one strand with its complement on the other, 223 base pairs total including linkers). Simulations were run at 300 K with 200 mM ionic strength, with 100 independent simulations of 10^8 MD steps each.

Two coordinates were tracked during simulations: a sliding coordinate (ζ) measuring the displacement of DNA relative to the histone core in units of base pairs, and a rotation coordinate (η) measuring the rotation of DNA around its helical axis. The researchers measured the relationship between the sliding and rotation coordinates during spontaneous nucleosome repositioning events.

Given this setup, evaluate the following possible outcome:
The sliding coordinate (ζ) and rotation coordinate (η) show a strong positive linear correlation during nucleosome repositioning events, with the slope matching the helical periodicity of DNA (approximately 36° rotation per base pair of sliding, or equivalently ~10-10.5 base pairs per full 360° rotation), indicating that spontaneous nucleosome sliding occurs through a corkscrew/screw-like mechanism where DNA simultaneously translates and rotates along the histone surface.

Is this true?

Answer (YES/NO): YES